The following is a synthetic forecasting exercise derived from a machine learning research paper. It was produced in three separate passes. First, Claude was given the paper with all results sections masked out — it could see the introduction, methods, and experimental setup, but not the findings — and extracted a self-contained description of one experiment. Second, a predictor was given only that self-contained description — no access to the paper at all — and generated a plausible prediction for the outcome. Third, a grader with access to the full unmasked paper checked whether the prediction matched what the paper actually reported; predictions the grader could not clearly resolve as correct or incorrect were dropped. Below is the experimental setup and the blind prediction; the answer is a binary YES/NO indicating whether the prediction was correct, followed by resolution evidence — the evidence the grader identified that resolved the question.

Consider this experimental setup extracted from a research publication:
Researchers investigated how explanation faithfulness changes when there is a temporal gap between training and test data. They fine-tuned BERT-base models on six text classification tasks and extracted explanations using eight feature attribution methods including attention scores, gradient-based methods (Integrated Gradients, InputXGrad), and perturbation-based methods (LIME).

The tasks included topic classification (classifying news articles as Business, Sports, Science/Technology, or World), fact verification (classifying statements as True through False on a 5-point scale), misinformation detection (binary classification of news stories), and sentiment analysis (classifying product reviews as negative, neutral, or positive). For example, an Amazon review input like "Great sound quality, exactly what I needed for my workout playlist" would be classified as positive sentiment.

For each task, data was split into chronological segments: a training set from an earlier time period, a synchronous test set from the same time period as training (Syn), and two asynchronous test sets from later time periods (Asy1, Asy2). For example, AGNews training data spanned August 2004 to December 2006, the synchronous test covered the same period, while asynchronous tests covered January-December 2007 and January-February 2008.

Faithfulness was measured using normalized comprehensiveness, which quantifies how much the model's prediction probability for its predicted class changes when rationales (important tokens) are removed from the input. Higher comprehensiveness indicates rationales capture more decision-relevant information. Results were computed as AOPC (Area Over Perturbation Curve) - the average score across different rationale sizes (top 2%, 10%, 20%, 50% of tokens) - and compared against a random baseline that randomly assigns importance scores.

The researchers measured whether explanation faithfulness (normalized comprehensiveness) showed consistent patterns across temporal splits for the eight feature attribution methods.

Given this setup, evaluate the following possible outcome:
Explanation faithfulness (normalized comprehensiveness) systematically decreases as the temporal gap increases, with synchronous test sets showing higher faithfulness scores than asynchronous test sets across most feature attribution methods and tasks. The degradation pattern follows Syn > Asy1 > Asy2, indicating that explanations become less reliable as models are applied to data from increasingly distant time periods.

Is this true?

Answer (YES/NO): NO